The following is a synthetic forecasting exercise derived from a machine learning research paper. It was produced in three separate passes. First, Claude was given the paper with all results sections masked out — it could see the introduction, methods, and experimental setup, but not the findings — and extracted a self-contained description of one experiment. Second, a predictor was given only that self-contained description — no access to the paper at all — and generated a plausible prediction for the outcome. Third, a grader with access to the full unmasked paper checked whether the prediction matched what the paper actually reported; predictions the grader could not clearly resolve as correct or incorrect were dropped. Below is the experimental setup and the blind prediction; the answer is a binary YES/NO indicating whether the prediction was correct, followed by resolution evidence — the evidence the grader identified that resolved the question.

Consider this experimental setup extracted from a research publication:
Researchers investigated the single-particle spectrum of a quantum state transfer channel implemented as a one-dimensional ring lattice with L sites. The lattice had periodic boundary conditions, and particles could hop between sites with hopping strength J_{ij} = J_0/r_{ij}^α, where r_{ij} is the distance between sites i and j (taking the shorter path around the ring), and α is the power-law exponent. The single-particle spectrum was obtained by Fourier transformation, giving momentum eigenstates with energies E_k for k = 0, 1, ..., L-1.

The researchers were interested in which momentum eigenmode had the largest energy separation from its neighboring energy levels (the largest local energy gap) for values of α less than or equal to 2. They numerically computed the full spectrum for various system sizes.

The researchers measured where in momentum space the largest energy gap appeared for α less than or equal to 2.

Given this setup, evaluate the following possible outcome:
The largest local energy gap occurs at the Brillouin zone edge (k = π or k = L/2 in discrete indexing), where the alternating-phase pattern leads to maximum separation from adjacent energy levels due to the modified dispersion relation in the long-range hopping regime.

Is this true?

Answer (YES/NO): NO